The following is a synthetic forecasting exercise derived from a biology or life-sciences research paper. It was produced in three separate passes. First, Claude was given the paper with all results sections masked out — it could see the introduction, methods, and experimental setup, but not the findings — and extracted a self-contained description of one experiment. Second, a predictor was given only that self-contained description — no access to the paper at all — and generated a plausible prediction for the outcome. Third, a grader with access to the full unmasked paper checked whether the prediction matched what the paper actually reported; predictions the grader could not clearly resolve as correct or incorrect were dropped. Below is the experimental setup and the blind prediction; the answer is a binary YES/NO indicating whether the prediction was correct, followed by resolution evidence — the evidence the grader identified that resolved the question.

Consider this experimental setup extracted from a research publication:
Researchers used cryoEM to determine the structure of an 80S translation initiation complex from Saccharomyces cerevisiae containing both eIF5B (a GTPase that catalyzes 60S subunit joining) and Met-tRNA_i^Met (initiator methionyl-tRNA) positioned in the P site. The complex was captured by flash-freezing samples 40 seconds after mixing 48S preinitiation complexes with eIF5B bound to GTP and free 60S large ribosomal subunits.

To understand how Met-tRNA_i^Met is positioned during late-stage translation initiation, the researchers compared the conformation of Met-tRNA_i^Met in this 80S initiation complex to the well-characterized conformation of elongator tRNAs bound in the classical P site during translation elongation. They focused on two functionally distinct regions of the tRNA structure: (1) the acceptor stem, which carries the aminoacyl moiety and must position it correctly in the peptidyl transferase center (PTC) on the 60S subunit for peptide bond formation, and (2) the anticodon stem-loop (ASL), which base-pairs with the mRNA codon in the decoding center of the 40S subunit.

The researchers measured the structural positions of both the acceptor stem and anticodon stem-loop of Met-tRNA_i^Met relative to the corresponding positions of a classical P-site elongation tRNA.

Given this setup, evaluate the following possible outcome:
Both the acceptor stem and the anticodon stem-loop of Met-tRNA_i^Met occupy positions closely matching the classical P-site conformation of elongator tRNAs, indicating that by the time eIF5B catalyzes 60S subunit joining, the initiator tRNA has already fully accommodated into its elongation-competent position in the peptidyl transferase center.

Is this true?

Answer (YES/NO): NO